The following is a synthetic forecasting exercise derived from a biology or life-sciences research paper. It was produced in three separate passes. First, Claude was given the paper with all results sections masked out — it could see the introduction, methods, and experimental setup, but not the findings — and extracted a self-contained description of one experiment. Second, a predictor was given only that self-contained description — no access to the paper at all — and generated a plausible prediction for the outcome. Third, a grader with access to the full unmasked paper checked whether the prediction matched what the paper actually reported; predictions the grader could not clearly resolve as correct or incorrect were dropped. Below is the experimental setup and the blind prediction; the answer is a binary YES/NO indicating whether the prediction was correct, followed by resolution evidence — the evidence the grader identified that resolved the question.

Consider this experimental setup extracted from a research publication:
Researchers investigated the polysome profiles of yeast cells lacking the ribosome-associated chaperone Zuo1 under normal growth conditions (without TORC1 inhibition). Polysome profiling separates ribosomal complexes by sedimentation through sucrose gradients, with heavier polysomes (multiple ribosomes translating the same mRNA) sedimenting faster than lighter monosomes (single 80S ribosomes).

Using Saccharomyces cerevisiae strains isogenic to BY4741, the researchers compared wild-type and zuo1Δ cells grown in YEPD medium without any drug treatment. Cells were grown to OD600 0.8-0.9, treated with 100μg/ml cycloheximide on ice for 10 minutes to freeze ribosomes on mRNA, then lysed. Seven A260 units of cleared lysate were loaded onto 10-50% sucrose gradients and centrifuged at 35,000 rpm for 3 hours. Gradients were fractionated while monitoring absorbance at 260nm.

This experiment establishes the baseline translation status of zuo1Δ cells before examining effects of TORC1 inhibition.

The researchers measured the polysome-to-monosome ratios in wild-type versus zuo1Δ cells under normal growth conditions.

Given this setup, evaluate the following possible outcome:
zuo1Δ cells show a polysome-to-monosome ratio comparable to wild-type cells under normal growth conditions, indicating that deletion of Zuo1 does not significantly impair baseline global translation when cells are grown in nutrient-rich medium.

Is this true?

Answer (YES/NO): NO